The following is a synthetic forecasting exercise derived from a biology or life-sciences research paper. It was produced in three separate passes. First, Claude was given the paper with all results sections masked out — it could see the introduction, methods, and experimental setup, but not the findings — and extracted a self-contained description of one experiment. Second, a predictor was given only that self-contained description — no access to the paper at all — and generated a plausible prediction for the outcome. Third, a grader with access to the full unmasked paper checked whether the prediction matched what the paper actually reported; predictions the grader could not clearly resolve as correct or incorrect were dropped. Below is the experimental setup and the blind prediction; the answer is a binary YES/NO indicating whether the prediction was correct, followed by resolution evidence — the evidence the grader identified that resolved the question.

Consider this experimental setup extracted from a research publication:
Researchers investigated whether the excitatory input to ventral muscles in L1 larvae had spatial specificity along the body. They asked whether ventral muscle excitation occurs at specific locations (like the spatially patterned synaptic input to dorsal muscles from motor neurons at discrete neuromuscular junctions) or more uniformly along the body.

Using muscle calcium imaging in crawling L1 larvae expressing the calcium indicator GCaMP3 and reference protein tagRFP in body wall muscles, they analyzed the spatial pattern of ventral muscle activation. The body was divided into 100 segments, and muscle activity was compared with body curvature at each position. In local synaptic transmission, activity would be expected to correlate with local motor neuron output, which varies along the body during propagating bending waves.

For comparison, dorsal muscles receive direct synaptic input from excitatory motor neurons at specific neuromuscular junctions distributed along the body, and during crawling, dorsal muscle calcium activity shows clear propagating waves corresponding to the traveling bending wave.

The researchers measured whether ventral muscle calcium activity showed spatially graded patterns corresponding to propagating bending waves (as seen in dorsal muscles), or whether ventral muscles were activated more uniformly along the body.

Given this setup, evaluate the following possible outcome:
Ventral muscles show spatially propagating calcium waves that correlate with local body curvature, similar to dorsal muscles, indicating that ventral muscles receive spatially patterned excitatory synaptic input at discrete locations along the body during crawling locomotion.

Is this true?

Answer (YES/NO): NO